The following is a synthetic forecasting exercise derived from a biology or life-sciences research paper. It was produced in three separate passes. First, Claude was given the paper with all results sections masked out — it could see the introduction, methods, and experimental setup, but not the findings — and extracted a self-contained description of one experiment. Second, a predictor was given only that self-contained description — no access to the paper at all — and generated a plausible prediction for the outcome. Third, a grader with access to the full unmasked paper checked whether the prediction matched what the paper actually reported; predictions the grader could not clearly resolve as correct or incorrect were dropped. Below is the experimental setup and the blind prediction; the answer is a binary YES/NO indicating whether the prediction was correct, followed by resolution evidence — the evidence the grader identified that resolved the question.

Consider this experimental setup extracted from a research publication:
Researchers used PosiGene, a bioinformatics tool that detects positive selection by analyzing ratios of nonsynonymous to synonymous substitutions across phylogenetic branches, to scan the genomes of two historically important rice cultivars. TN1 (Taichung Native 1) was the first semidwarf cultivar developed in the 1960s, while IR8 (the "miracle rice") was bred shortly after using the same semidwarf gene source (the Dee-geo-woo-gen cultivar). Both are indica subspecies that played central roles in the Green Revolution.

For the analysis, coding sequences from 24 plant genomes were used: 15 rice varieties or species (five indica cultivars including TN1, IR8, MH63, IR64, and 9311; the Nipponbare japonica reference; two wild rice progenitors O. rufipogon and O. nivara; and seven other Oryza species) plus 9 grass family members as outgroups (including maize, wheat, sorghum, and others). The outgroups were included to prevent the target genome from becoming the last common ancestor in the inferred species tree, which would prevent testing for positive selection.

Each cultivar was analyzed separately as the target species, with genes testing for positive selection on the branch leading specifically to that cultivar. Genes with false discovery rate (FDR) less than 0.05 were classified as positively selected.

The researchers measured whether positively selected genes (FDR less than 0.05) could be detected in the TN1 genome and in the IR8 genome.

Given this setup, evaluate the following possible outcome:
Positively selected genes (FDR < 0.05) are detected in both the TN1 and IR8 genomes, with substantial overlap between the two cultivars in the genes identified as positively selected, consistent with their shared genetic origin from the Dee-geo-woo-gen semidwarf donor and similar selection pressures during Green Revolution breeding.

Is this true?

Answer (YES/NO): NO